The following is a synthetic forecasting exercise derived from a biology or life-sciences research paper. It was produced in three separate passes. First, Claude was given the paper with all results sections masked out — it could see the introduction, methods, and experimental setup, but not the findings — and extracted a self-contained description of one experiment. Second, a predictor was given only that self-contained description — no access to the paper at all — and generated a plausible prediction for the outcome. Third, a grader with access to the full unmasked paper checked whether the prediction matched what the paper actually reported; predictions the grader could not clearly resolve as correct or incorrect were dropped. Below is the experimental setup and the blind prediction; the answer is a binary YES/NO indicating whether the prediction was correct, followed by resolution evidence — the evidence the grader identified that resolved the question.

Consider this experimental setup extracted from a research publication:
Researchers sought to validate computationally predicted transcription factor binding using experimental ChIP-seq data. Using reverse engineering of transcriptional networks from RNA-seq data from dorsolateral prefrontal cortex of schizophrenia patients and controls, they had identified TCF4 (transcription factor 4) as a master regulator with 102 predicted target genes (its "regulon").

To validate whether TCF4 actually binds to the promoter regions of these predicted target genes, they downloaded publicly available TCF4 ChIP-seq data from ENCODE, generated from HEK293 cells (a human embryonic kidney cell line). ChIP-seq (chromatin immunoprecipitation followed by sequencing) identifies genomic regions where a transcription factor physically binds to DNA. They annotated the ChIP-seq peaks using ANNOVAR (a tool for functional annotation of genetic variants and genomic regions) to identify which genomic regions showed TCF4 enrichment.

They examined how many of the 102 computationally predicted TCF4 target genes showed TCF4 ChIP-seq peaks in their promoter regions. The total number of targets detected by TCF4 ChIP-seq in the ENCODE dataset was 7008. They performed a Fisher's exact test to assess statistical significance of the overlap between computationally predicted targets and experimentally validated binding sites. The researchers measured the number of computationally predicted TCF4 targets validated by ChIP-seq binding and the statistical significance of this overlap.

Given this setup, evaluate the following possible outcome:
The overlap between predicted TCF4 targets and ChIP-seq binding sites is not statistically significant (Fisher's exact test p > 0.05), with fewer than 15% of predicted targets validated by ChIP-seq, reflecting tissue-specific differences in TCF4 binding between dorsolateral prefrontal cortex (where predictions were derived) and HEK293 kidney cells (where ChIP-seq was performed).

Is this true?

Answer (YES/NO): NO